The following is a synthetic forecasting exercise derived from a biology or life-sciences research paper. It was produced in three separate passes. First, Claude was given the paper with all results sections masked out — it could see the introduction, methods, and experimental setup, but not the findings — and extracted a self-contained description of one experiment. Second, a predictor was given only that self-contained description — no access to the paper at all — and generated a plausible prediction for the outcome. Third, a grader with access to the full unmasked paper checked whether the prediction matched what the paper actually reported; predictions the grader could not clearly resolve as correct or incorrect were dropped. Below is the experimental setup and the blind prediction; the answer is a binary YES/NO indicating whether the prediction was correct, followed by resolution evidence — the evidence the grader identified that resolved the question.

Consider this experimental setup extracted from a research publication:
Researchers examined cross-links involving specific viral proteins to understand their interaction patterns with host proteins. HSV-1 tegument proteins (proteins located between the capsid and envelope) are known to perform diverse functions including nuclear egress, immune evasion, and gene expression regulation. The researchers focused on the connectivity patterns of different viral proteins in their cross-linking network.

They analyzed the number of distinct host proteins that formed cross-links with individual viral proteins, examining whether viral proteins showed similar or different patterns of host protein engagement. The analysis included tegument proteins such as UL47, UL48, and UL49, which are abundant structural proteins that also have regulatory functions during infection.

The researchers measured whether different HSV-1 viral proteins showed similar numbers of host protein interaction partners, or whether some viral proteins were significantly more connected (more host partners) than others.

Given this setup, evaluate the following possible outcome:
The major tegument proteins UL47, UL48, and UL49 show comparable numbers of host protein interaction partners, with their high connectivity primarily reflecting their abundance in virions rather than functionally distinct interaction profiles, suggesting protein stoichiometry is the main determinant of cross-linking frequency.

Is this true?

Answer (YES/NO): NO